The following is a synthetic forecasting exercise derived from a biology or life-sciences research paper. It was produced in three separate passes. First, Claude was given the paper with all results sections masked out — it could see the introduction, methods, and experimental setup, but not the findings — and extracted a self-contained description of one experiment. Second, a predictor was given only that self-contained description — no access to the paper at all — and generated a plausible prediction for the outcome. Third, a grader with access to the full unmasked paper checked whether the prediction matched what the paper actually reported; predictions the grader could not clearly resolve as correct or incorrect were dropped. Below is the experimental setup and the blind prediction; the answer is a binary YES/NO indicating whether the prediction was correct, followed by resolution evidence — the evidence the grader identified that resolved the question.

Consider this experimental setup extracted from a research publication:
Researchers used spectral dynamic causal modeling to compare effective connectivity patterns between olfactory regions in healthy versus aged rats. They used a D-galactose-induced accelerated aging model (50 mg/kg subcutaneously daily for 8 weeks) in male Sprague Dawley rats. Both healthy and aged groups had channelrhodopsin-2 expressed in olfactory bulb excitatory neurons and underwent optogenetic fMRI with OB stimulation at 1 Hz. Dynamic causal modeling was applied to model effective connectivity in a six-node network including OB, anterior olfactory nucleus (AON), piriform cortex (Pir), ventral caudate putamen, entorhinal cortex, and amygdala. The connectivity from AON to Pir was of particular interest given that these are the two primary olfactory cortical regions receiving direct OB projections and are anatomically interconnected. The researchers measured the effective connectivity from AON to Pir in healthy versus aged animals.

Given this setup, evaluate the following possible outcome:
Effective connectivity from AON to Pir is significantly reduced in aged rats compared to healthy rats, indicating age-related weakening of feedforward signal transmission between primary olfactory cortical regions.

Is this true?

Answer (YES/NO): NO